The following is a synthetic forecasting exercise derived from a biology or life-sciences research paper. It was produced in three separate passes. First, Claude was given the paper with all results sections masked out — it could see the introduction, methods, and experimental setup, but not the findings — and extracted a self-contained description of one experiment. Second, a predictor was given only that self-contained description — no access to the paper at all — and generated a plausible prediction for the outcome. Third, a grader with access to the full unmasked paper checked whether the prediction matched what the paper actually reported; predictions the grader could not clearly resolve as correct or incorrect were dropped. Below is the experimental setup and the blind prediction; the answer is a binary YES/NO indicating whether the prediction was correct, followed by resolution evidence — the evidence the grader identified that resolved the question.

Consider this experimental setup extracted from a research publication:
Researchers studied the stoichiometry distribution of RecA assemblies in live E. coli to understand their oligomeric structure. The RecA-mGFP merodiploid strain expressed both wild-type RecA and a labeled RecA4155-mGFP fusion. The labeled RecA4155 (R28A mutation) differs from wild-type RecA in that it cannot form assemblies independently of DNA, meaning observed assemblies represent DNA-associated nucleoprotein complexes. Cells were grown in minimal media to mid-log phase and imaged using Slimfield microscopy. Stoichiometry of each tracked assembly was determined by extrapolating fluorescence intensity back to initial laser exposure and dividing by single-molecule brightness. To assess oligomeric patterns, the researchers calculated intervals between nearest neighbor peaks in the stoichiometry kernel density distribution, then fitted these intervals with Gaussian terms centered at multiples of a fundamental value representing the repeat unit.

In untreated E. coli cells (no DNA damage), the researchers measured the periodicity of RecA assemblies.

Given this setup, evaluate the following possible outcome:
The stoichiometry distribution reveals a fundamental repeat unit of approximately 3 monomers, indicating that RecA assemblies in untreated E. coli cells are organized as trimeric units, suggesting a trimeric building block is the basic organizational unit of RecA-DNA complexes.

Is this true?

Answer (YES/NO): NO